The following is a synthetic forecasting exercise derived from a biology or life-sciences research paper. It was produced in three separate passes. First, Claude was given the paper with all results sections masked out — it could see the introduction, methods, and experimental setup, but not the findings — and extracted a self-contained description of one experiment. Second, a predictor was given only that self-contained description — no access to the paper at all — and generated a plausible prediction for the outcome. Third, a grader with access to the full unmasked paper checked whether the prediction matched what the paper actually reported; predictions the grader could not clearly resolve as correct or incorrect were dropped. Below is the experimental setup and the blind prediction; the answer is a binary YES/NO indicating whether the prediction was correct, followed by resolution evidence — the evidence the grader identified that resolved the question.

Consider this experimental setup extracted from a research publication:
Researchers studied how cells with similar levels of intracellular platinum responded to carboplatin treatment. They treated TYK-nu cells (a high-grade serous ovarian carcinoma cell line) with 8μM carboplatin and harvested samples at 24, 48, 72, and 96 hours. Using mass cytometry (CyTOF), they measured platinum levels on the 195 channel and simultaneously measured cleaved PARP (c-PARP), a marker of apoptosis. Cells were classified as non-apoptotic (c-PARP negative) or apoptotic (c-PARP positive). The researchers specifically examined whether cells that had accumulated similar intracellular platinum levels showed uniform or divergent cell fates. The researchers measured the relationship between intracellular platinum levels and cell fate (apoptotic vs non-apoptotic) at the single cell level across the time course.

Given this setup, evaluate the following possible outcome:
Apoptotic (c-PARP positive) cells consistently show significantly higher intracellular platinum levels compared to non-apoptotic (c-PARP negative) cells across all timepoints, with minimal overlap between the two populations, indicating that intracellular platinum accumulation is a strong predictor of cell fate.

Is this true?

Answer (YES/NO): NO